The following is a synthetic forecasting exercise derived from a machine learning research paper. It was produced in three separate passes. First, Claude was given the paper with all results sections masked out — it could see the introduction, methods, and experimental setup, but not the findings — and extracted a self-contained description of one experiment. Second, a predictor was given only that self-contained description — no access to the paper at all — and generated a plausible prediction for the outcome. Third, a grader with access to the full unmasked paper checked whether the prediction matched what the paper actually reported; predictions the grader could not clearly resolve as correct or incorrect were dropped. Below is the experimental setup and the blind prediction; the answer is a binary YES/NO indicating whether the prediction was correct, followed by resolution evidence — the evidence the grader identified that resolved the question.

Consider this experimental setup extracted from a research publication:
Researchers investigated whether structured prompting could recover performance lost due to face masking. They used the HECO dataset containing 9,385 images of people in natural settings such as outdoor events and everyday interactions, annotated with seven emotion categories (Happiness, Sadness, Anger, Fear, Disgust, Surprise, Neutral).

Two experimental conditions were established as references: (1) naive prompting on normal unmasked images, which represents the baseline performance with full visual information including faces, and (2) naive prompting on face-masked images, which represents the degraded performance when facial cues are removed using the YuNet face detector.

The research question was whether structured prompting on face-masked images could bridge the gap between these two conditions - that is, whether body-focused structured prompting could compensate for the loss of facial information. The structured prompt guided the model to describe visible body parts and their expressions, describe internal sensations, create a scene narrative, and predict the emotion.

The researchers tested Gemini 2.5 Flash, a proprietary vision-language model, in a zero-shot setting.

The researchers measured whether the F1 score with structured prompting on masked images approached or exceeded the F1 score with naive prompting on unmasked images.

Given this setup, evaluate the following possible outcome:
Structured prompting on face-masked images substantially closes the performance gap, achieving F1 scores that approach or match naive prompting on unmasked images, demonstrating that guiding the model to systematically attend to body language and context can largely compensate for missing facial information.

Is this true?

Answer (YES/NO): YES